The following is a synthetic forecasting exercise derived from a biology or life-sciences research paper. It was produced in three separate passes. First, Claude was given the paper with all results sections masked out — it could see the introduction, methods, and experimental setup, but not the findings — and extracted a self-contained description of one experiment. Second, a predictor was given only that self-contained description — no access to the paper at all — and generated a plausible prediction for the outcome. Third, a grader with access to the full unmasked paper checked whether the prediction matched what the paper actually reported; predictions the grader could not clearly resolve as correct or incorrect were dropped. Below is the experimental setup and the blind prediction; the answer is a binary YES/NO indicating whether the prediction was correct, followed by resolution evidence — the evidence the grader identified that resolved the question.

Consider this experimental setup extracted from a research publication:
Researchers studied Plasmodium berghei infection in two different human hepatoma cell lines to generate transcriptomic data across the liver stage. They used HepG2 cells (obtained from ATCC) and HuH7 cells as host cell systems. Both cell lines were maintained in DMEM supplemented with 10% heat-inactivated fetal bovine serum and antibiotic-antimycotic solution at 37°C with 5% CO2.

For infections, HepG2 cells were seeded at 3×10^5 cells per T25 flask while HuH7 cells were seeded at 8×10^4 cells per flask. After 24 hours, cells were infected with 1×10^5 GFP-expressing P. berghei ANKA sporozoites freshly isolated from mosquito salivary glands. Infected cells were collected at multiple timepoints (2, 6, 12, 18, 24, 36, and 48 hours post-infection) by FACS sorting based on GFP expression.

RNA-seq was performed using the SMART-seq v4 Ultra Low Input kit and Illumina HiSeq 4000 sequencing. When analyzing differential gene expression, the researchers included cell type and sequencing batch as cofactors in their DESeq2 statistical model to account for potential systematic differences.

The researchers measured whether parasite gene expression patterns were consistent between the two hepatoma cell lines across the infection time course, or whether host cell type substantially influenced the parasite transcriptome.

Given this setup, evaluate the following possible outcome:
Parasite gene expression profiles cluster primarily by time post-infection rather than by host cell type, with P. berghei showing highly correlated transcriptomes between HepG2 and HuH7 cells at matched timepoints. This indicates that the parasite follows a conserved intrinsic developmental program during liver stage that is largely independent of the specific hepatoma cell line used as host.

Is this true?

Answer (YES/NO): YES